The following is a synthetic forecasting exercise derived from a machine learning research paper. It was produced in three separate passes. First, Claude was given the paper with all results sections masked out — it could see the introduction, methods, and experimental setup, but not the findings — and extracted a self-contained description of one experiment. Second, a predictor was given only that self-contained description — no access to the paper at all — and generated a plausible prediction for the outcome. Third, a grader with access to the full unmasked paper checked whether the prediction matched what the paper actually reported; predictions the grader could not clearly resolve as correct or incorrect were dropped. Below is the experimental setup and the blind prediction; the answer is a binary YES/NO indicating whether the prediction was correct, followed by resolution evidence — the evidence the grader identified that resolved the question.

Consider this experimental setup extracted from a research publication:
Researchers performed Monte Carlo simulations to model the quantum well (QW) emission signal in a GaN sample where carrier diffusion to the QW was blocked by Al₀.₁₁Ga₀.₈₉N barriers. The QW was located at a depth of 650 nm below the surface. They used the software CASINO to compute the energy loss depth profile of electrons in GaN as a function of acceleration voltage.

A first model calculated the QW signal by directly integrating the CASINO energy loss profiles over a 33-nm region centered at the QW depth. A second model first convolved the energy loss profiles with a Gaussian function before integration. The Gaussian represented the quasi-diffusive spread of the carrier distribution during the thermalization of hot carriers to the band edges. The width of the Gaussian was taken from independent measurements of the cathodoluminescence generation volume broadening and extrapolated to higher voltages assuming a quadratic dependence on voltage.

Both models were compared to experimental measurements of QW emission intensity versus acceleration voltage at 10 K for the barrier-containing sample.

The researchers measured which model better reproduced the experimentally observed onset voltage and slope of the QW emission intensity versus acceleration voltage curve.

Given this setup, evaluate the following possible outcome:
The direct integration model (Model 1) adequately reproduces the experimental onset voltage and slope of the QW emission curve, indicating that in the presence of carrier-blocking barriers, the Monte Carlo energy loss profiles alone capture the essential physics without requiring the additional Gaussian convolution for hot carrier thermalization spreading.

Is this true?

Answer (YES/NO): NO